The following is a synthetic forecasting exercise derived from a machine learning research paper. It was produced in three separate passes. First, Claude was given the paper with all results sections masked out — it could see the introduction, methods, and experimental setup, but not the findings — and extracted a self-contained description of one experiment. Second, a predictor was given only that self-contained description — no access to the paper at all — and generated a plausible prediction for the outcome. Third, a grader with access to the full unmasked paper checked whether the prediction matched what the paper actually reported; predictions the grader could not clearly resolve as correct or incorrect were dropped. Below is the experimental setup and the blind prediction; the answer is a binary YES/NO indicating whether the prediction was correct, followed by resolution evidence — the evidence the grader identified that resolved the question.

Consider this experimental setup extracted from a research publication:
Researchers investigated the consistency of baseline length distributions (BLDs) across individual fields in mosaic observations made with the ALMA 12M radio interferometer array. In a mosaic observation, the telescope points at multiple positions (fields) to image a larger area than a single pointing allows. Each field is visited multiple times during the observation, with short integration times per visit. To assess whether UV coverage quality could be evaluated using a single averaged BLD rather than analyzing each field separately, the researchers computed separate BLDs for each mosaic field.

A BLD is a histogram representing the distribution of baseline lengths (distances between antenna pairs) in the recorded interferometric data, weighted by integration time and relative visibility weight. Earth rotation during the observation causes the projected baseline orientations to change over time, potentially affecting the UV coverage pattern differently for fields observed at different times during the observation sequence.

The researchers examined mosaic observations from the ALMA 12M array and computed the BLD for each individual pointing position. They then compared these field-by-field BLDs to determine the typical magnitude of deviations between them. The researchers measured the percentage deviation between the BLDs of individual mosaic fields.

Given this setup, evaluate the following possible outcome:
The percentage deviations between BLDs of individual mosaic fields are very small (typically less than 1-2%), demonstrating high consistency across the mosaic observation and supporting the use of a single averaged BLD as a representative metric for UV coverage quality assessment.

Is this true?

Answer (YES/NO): YES